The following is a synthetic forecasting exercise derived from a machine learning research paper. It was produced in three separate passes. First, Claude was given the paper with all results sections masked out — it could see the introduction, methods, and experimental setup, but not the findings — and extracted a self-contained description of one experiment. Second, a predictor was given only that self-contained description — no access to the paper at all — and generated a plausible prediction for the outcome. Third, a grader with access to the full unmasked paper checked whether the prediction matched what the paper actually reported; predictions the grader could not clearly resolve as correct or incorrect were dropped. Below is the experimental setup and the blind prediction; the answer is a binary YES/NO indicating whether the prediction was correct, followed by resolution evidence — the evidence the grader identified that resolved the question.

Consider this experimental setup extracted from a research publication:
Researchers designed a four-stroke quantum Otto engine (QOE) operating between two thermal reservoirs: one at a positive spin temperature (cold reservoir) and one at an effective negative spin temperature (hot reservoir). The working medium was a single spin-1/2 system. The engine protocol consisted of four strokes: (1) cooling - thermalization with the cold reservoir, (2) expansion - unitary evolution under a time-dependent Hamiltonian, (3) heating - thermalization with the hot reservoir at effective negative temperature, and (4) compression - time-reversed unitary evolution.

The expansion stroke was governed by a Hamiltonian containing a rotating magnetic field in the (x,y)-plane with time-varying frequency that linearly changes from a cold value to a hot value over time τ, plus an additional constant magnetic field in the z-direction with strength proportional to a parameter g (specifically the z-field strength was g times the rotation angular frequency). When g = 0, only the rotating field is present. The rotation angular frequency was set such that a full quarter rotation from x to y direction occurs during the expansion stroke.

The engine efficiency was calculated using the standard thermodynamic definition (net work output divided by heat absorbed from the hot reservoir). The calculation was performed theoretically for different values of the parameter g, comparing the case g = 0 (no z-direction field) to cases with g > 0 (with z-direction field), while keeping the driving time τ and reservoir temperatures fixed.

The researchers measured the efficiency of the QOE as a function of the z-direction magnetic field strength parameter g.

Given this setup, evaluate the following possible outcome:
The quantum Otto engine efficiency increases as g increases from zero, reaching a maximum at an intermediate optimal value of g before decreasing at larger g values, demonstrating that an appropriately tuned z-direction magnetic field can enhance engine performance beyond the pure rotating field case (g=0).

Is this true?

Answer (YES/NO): YES